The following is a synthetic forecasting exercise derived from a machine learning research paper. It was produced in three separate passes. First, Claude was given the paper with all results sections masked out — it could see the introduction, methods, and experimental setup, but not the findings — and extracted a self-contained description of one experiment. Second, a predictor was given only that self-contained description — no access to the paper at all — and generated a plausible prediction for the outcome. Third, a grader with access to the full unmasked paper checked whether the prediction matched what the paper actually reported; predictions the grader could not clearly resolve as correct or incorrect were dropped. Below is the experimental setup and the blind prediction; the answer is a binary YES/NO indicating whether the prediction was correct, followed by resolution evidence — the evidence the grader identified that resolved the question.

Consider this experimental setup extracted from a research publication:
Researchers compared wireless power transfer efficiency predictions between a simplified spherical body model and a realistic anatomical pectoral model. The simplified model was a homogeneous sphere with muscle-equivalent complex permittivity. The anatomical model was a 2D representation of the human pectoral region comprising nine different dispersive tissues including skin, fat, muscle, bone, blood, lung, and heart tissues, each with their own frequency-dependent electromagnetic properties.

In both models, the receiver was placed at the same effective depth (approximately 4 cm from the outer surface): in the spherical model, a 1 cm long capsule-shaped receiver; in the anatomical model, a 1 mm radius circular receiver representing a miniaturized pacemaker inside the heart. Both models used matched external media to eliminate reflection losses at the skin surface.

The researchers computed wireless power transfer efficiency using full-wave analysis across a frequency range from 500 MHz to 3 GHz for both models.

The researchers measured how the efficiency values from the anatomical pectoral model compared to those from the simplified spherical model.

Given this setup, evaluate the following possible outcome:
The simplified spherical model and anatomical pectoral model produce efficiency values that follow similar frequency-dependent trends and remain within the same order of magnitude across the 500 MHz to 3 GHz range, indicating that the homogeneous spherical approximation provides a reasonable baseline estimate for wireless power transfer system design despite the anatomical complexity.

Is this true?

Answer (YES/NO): NO